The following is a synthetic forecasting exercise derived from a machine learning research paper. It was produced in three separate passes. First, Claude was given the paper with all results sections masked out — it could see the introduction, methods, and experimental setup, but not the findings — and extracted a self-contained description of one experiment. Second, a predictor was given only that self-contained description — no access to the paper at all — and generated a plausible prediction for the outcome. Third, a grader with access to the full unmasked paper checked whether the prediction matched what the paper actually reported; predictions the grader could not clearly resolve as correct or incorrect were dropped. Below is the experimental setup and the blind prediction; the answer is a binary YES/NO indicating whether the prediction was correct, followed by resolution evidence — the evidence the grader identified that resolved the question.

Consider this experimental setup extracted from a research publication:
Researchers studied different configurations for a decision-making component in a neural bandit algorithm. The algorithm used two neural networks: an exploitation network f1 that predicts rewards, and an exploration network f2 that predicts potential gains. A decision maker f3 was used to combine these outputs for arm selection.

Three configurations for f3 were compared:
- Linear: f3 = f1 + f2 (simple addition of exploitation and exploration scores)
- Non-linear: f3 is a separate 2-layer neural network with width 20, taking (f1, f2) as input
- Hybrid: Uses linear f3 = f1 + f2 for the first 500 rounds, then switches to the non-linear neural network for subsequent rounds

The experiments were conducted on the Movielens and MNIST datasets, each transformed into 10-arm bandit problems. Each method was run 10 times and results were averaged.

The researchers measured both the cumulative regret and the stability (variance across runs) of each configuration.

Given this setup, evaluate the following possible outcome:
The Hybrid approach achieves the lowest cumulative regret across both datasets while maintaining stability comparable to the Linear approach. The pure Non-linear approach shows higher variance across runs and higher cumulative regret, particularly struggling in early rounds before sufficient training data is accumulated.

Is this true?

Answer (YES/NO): YES